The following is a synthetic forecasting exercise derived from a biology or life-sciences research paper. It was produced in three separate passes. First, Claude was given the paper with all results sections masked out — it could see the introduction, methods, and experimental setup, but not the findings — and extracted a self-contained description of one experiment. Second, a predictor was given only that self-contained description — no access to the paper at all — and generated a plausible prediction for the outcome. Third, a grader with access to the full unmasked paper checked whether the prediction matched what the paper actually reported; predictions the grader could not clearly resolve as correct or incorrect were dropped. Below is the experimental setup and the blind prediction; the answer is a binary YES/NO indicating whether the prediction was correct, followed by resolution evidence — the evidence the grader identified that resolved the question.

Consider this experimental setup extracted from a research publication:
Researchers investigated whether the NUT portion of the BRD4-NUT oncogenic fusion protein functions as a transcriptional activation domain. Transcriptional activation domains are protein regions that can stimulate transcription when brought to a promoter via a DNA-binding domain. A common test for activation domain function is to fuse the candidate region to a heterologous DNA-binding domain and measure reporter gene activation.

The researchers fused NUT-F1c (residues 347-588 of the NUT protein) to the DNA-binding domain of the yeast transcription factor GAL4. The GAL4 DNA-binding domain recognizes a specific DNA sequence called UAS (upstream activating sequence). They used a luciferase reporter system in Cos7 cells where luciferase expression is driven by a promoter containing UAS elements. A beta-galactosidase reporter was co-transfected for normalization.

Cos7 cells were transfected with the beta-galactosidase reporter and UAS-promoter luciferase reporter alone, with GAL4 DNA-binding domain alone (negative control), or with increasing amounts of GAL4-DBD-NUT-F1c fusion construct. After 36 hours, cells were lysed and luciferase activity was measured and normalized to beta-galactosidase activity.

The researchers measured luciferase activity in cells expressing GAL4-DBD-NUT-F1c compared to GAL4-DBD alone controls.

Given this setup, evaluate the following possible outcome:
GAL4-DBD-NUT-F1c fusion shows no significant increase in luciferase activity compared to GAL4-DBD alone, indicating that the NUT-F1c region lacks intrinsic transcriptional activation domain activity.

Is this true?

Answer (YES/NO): NO